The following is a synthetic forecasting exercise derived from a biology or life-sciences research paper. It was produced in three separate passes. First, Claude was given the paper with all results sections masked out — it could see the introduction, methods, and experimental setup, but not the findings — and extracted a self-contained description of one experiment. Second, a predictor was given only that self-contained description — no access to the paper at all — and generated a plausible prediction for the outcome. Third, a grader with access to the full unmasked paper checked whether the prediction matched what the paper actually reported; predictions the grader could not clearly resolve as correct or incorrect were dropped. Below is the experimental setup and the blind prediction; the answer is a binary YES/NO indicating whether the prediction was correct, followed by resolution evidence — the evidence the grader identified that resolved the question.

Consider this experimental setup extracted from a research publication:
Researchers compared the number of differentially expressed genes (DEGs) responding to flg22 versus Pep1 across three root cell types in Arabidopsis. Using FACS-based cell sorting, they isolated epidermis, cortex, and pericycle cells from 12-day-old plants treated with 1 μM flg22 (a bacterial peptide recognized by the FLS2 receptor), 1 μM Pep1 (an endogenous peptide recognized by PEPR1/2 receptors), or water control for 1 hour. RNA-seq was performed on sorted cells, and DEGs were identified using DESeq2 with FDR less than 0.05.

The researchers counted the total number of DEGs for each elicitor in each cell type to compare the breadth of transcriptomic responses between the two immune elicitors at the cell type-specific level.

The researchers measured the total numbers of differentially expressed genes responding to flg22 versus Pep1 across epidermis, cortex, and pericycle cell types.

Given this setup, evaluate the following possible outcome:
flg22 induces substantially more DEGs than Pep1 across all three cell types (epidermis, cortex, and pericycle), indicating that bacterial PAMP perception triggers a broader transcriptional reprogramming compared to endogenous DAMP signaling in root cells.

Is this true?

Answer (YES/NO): NO